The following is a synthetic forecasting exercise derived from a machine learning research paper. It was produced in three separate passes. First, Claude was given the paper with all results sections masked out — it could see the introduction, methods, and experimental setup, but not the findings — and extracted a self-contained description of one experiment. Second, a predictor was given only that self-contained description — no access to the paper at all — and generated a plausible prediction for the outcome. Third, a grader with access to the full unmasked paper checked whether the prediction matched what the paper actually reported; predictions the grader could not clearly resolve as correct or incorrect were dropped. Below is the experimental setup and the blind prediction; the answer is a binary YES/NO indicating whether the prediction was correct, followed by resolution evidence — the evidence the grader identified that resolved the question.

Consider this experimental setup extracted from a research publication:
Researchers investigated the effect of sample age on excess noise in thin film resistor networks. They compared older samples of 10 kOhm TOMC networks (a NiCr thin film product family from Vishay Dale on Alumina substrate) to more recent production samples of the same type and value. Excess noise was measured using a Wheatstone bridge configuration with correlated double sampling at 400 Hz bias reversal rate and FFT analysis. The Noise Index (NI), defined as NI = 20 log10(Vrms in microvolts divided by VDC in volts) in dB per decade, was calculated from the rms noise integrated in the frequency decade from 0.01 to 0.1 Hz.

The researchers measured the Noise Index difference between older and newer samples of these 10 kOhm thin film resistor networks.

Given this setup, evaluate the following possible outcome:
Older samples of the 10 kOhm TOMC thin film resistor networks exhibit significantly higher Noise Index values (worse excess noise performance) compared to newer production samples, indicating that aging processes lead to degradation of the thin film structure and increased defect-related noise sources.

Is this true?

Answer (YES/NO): YES